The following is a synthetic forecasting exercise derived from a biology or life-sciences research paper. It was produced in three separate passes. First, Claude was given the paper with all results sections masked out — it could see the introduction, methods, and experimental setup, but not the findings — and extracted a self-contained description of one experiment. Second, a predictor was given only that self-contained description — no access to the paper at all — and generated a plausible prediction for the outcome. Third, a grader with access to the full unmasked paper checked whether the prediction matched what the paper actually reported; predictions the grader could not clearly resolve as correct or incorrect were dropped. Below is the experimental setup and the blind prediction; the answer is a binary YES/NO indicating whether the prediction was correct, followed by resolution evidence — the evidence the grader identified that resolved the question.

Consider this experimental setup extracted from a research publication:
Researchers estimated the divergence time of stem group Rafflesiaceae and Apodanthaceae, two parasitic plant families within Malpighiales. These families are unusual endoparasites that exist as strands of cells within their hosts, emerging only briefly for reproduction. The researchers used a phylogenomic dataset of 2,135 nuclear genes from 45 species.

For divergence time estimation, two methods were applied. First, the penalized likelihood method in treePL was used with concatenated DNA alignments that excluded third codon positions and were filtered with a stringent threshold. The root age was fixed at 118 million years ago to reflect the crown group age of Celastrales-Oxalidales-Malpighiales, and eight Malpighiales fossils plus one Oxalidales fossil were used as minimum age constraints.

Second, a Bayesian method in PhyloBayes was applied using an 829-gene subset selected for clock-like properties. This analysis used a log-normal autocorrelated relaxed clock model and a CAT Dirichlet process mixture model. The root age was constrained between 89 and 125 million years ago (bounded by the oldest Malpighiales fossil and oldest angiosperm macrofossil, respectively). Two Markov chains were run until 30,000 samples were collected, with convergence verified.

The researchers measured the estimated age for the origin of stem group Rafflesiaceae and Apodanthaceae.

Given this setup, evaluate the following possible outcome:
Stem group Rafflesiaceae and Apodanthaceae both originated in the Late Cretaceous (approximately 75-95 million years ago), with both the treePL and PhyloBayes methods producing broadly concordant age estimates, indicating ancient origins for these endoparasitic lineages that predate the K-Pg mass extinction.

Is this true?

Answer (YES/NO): NO